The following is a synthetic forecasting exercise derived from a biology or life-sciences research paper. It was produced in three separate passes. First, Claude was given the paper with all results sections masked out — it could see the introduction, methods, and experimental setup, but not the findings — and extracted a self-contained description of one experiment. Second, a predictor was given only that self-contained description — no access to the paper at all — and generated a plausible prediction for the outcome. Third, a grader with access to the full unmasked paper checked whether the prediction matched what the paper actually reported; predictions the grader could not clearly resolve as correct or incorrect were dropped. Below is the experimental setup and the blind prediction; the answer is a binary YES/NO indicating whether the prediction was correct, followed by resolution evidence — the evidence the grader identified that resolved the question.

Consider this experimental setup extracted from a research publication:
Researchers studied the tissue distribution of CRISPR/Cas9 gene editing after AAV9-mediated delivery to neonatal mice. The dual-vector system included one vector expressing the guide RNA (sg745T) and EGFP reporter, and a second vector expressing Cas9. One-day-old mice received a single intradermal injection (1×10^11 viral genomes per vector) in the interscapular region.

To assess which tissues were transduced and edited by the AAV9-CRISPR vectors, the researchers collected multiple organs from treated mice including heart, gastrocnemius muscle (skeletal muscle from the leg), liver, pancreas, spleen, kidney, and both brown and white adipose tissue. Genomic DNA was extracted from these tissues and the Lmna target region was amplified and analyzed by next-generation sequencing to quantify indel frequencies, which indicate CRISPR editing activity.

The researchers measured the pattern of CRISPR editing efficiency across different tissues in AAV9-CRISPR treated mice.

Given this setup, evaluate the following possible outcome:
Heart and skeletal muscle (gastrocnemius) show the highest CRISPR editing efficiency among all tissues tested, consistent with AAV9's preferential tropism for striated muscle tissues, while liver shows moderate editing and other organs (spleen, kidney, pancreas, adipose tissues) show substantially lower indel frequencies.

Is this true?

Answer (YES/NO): NO